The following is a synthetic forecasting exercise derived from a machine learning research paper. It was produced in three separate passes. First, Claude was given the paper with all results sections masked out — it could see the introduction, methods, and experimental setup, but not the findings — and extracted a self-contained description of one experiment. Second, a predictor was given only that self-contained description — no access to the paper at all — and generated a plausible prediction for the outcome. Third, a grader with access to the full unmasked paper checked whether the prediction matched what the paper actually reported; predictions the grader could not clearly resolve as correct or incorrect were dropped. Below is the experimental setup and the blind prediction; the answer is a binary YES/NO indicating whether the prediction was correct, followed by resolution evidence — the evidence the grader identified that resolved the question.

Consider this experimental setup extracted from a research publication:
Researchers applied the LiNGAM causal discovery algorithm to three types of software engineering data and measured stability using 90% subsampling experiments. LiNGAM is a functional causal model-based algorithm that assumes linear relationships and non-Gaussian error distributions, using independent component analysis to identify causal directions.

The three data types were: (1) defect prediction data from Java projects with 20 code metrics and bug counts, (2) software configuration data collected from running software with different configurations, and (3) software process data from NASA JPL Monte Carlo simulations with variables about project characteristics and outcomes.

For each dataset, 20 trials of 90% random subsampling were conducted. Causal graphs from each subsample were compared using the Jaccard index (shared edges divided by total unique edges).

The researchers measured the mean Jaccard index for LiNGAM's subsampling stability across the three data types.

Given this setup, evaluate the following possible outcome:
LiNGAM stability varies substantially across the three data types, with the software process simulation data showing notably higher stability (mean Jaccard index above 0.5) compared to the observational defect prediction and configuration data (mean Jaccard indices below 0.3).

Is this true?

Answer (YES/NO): NO